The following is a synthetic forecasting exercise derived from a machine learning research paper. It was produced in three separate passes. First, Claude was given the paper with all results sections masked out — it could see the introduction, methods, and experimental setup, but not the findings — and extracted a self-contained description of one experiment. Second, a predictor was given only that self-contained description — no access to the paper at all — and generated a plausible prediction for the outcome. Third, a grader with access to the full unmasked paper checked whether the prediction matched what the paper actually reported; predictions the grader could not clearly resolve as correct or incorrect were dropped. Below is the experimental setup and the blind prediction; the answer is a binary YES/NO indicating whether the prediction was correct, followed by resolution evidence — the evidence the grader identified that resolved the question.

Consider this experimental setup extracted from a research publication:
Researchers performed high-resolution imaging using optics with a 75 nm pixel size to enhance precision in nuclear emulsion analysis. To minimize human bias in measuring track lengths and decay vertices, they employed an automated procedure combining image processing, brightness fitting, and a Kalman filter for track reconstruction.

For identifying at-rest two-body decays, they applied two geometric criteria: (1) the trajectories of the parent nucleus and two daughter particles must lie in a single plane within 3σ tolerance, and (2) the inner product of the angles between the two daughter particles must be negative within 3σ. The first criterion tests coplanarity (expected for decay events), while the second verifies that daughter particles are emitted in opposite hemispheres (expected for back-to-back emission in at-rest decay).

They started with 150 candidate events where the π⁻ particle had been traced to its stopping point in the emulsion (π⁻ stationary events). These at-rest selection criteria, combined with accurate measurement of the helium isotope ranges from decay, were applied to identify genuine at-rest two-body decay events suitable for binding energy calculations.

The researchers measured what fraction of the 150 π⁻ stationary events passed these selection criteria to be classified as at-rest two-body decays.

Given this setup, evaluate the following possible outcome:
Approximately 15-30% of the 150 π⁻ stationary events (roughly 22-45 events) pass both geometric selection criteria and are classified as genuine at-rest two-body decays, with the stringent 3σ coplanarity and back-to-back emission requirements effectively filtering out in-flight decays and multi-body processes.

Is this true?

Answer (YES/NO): NO